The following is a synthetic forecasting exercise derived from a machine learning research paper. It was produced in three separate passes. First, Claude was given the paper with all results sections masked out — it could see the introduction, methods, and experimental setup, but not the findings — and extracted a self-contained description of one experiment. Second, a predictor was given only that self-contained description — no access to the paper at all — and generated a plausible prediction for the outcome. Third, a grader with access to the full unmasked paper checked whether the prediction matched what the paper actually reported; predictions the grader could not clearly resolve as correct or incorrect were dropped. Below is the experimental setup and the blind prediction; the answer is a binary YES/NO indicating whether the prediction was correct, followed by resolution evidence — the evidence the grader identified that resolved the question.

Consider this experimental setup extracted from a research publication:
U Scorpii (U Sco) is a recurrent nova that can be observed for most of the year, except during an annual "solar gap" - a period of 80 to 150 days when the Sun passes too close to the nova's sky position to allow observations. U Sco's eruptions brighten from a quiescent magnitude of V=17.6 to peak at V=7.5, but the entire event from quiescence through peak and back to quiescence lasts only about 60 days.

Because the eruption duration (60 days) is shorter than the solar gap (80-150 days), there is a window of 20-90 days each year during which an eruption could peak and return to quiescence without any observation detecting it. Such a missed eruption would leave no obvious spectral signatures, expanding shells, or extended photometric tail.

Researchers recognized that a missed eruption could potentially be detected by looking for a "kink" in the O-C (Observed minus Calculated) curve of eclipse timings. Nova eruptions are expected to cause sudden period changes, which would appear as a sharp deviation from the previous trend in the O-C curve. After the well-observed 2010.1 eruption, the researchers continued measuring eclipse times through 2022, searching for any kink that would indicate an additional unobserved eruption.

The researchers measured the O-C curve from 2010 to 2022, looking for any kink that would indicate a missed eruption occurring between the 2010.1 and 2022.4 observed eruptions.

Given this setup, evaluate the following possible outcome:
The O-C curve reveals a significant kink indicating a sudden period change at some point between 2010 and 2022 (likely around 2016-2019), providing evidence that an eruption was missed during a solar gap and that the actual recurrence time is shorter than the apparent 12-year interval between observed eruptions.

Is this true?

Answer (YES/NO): YES